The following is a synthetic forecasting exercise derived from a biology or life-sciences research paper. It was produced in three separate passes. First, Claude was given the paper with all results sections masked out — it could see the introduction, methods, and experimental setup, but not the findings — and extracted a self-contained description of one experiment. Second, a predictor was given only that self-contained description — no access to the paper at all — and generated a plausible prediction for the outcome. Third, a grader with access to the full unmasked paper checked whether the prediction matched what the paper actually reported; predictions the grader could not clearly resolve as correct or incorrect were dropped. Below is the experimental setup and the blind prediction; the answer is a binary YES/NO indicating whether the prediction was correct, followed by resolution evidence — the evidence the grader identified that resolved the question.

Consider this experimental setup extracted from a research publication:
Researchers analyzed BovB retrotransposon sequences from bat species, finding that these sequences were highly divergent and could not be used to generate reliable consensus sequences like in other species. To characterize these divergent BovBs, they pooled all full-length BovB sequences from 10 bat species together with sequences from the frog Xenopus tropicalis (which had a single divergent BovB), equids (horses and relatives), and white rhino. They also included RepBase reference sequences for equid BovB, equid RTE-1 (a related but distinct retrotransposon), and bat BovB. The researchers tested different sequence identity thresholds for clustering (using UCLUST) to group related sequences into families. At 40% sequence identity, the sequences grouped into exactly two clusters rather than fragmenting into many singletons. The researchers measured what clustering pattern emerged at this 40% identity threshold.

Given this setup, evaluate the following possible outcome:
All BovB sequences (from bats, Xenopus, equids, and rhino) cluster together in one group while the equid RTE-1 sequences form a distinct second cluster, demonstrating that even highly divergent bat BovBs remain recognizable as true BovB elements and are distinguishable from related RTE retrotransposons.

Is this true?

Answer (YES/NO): NO